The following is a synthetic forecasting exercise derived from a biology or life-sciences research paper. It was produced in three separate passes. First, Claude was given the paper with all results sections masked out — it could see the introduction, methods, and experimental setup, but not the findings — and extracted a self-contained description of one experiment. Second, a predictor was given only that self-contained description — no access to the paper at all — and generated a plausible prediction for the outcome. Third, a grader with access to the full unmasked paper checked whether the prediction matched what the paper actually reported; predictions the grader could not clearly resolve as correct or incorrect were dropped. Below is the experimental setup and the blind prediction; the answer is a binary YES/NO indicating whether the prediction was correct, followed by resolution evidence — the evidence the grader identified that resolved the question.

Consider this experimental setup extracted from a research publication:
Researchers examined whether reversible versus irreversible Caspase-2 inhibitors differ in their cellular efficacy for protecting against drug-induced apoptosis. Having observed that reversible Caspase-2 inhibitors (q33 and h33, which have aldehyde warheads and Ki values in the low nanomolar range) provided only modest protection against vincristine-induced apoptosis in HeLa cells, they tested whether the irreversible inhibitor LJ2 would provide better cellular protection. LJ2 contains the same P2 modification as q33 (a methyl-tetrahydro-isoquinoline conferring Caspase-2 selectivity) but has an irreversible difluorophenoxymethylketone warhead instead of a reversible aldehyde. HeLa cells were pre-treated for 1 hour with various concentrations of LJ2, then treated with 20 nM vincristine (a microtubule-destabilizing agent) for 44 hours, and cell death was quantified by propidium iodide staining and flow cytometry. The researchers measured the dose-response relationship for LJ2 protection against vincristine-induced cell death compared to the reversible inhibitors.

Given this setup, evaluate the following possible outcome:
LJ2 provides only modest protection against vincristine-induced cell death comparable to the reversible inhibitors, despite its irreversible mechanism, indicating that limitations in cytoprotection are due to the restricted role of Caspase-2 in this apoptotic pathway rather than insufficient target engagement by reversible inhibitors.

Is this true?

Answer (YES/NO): NO